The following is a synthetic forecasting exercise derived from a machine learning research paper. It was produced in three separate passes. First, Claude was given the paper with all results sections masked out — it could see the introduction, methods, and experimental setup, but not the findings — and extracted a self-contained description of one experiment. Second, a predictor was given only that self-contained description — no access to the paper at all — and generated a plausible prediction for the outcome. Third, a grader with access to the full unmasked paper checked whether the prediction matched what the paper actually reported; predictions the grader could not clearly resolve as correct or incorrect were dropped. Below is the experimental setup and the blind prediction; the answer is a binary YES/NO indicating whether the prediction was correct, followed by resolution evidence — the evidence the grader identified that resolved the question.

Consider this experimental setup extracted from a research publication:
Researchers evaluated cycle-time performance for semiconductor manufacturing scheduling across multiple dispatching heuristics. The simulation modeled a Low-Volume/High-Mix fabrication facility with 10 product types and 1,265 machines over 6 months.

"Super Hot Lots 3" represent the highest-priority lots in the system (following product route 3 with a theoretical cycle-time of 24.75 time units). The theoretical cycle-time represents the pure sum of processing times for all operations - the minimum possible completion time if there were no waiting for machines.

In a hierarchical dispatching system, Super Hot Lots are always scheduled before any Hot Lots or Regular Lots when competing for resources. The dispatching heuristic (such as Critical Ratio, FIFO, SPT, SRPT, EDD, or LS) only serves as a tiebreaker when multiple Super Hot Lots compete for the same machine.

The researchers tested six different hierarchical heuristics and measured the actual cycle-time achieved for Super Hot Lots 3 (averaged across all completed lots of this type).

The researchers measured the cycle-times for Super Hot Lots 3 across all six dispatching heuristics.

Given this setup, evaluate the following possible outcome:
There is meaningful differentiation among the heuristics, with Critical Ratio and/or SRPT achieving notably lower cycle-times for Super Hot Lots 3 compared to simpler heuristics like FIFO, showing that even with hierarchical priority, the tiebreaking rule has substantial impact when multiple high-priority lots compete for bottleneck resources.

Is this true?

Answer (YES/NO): NO